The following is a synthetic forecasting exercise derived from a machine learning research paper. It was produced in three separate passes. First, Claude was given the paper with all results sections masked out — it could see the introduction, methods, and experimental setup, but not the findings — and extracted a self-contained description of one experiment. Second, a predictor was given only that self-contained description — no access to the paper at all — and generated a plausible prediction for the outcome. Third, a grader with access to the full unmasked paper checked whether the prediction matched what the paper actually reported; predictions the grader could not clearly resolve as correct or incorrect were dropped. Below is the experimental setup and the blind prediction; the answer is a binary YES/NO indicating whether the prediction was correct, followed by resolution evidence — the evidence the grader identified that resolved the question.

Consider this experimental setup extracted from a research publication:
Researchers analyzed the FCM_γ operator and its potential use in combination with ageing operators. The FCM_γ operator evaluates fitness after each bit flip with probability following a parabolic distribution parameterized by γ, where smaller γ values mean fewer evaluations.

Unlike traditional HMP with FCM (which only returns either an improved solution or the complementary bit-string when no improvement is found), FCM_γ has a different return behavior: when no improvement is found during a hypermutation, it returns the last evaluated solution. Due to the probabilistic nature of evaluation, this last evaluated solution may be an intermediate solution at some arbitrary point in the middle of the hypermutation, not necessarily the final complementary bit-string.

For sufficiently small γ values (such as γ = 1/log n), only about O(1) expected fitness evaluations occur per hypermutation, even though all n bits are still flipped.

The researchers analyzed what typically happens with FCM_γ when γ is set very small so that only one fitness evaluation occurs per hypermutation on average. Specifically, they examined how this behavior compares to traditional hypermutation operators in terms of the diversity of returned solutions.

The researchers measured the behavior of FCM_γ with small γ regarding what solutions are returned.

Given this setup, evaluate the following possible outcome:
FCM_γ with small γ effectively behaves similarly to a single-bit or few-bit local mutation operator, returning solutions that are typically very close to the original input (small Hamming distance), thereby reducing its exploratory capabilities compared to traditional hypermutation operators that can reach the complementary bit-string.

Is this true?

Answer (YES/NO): NO